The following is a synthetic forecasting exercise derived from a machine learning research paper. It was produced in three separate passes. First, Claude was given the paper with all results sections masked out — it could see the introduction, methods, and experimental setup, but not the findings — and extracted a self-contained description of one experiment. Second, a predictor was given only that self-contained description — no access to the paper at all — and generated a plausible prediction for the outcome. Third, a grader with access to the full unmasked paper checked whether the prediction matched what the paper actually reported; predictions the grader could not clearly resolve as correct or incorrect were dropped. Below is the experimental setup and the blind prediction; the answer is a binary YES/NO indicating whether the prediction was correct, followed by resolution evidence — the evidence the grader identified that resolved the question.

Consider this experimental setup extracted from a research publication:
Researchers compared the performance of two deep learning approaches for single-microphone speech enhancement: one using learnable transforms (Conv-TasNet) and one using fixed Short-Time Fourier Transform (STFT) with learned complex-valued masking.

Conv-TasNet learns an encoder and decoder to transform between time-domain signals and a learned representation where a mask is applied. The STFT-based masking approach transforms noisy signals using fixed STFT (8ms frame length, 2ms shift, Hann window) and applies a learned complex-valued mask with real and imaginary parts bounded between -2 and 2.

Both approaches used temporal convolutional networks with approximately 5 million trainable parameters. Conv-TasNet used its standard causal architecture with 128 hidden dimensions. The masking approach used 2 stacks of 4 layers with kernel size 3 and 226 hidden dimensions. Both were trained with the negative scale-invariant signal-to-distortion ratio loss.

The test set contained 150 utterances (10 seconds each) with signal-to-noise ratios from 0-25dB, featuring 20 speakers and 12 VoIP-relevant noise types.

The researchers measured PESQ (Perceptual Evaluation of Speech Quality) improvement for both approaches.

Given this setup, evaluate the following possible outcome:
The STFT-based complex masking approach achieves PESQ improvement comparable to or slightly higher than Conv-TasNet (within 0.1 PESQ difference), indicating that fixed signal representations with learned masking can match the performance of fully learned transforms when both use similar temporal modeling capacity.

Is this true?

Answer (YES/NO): YES